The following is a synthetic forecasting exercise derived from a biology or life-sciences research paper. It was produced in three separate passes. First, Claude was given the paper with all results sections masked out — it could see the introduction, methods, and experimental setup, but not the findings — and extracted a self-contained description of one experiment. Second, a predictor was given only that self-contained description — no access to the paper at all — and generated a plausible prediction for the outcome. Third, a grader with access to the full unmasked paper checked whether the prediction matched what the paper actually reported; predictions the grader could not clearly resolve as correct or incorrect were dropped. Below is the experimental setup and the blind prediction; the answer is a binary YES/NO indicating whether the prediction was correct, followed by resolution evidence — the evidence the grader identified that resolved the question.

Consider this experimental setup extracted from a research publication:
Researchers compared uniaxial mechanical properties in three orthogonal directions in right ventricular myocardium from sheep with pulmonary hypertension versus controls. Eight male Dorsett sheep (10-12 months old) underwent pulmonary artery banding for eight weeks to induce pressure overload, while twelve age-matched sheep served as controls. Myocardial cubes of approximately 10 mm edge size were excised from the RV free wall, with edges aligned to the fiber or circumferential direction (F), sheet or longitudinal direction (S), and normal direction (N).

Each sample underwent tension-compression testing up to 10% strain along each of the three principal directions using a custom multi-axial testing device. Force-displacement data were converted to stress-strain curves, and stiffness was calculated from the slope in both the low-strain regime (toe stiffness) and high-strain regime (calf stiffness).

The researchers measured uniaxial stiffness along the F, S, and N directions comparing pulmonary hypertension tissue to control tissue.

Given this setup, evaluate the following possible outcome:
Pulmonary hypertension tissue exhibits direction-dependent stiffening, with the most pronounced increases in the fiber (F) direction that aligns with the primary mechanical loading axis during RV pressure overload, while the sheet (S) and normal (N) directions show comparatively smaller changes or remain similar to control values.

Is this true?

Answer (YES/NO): NO